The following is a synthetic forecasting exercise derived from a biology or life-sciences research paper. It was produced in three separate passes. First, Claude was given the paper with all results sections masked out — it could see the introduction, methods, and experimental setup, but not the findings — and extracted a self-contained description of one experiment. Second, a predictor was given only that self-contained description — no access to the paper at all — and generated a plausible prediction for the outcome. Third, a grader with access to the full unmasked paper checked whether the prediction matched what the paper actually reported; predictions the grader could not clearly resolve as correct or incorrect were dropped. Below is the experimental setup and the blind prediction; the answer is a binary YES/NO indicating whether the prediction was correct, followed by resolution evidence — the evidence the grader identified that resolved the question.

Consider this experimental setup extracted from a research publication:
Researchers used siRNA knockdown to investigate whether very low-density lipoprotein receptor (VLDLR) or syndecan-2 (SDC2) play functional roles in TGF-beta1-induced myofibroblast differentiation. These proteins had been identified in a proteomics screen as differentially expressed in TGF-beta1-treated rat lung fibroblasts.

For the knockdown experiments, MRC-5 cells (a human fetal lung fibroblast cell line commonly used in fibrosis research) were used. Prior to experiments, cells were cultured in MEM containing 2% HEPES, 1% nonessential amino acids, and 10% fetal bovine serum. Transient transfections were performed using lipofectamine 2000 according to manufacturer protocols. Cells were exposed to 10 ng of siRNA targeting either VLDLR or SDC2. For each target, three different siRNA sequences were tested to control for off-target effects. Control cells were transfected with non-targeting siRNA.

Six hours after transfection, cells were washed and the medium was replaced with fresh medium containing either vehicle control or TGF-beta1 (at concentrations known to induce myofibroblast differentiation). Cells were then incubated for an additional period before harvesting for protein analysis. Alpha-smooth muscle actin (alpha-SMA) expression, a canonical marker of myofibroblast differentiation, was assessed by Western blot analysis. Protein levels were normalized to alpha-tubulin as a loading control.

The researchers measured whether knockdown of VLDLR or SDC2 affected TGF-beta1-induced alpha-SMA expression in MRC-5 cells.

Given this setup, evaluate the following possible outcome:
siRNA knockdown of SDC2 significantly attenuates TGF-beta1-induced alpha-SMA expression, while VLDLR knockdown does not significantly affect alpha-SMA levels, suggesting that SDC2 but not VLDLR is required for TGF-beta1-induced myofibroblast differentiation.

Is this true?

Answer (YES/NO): NO